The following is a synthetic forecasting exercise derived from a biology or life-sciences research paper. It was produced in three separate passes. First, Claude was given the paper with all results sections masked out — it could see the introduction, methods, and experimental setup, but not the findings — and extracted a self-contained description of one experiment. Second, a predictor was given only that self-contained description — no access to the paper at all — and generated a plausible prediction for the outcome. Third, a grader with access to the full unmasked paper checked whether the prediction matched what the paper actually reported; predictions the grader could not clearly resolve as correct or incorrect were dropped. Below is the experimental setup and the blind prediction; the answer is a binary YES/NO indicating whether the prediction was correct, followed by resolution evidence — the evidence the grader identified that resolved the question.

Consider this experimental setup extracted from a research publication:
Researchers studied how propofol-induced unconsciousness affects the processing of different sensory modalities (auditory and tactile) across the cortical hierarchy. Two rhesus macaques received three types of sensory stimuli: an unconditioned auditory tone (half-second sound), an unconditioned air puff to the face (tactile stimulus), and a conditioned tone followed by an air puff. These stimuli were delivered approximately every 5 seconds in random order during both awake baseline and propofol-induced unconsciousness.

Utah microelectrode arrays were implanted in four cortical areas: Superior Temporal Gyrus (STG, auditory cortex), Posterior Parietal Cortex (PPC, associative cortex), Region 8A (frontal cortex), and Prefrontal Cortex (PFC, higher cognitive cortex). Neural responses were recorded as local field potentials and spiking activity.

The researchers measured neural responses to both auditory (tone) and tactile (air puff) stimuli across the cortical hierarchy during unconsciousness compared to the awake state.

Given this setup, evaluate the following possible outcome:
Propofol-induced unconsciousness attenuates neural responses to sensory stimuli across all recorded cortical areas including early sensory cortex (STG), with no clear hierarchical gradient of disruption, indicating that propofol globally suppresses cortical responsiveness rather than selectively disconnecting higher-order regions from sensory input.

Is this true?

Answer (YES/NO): NO